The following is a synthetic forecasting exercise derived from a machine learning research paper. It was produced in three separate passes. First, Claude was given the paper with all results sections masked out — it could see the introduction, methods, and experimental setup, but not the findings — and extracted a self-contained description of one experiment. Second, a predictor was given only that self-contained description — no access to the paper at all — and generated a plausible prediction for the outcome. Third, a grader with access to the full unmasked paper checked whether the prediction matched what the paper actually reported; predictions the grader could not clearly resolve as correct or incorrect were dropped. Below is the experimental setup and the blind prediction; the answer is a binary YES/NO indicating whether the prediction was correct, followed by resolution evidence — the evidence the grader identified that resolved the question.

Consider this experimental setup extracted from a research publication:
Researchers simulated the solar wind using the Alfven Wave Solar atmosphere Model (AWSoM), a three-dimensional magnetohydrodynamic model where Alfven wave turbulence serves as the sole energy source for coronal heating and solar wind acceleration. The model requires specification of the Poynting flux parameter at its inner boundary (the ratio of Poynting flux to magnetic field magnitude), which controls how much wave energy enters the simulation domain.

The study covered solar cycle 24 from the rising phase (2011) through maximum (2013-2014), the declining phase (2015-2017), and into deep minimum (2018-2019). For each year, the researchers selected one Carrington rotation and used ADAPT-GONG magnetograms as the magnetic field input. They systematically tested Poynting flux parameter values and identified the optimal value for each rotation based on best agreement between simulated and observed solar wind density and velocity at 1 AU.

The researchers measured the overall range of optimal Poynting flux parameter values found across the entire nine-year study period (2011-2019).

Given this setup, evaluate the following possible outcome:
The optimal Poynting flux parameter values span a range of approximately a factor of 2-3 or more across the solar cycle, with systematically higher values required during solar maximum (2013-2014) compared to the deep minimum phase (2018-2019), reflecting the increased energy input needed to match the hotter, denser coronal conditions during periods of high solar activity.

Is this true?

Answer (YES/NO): NO